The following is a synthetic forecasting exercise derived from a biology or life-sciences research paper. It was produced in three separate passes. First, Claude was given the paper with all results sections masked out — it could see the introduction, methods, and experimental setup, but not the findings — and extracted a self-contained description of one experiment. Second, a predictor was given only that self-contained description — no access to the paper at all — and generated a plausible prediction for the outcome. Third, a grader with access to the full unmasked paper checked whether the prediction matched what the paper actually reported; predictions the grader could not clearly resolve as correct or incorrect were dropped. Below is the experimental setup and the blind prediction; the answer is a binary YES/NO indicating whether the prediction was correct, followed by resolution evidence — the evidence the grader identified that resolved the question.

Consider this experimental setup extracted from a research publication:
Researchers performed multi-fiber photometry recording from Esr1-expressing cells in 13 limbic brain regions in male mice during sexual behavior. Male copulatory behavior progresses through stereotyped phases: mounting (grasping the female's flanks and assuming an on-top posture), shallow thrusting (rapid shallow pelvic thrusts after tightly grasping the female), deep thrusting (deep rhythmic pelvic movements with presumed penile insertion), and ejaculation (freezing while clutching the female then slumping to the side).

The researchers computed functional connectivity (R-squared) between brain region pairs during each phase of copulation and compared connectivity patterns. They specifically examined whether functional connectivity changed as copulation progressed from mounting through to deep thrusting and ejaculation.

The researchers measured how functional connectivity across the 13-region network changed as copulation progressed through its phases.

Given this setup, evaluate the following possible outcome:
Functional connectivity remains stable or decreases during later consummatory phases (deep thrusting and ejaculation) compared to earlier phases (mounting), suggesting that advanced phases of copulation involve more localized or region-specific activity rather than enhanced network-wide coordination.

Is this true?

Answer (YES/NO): YES